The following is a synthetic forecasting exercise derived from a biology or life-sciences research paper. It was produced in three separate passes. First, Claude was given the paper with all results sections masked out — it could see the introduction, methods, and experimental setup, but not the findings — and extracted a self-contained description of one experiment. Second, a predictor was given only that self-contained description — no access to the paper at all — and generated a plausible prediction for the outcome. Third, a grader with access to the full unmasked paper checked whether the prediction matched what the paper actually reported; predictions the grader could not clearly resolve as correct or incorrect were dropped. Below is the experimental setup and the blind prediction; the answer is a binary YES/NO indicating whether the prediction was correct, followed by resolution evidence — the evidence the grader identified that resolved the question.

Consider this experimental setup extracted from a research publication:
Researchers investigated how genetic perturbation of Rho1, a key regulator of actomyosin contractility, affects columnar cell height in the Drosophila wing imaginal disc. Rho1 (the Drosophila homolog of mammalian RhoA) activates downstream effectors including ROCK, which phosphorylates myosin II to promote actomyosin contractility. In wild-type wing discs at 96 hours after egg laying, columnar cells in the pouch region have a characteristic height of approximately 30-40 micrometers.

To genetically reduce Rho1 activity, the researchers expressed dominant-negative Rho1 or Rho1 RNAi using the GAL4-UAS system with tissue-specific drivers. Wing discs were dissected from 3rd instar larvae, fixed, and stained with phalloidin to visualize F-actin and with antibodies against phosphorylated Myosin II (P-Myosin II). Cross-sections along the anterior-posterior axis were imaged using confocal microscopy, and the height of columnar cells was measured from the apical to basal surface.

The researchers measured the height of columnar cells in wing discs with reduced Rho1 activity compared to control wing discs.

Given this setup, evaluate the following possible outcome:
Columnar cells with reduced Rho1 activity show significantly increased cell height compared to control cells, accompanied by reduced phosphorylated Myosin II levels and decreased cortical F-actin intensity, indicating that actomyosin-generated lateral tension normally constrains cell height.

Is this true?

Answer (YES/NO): NO